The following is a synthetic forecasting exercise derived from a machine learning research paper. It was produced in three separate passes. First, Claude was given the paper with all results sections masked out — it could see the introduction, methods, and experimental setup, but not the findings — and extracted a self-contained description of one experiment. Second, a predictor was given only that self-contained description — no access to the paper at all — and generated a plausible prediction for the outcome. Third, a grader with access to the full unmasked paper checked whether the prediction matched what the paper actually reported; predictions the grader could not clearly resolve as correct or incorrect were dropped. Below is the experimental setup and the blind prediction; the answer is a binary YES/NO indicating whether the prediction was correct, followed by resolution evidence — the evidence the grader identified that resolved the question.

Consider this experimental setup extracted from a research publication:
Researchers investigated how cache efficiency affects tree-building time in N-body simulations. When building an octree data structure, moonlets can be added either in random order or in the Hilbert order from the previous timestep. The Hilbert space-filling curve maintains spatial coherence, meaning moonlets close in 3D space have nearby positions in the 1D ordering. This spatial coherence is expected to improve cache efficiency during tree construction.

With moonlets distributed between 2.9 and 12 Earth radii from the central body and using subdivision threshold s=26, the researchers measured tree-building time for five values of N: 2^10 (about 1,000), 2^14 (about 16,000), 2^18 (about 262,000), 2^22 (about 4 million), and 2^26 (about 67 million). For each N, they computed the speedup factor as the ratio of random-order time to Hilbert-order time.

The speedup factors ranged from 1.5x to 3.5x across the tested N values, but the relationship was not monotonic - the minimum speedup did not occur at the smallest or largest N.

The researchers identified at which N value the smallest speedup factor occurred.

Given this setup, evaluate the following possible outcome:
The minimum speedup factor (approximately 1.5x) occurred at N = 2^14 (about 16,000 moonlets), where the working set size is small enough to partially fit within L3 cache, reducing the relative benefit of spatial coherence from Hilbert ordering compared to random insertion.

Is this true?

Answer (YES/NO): NO